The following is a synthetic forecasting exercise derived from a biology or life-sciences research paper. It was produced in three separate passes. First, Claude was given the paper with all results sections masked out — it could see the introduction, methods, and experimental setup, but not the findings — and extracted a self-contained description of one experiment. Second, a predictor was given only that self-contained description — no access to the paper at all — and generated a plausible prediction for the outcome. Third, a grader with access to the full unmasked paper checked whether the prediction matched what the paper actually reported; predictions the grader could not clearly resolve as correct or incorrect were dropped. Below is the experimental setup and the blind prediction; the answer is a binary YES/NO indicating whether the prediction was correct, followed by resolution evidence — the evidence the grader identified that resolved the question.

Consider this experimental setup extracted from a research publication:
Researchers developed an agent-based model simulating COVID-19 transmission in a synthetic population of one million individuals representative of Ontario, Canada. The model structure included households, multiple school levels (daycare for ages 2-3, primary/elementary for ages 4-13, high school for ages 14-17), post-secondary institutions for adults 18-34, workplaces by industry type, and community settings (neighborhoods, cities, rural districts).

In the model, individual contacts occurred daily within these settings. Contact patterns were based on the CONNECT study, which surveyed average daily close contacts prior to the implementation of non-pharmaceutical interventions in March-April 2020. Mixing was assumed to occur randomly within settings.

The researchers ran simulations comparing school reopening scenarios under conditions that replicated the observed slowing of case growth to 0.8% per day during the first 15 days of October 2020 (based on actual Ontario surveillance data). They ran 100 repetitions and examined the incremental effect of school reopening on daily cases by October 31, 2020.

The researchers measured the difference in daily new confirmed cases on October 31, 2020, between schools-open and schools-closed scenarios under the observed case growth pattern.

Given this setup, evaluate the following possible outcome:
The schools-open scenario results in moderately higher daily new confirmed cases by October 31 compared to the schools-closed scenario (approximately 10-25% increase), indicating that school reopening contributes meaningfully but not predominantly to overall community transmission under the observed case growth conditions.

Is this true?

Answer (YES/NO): NO